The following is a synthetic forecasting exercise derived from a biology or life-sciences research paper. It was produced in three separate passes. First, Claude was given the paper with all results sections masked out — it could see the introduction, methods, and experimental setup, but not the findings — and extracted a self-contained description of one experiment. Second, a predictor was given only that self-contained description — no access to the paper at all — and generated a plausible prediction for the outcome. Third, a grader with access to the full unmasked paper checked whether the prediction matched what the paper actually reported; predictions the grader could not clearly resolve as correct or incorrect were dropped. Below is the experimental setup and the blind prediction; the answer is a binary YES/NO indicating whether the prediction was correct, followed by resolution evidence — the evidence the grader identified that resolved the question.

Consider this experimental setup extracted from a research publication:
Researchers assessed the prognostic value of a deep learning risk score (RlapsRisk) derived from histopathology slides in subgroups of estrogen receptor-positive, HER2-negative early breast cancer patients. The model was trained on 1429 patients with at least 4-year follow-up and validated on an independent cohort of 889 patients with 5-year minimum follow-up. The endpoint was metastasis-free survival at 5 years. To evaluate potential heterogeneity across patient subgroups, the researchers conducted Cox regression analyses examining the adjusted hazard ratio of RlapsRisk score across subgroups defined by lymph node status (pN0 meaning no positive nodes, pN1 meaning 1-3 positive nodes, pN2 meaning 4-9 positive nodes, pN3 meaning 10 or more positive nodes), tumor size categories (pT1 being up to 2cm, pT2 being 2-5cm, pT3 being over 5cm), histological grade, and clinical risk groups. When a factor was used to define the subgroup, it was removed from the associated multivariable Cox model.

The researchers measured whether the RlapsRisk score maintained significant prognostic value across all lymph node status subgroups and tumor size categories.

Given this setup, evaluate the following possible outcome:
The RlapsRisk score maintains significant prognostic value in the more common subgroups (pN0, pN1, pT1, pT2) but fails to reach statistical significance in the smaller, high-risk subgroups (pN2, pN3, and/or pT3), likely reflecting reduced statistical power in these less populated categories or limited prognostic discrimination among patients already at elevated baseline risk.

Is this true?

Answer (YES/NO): YES